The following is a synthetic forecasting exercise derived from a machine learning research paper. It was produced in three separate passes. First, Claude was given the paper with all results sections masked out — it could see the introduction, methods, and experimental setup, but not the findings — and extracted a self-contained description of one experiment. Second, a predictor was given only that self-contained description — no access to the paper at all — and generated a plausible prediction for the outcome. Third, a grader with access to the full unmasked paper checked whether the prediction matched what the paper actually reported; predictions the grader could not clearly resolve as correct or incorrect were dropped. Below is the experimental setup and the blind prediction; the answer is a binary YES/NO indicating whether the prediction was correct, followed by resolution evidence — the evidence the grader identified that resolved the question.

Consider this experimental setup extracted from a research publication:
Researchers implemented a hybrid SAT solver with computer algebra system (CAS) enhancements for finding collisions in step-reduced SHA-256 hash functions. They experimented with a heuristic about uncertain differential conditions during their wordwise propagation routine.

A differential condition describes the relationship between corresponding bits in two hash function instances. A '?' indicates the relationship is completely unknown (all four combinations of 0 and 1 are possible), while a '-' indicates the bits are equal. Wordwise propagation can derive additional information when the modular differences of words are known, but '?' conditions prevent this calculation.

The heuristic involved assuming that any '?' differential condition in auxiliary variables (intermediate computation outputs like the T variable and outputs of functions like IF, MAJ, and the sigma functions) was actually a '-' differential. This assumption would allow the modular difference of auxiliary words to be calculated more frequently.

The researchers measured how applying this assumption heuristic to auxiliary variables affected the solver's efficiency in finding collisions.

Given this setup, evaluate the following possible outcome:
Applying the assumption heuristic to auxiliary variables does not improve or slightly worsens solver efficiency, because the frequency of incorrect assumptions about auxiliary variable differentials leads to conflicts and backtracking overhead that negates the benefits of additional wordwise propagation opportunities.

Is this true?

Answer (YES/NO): NO